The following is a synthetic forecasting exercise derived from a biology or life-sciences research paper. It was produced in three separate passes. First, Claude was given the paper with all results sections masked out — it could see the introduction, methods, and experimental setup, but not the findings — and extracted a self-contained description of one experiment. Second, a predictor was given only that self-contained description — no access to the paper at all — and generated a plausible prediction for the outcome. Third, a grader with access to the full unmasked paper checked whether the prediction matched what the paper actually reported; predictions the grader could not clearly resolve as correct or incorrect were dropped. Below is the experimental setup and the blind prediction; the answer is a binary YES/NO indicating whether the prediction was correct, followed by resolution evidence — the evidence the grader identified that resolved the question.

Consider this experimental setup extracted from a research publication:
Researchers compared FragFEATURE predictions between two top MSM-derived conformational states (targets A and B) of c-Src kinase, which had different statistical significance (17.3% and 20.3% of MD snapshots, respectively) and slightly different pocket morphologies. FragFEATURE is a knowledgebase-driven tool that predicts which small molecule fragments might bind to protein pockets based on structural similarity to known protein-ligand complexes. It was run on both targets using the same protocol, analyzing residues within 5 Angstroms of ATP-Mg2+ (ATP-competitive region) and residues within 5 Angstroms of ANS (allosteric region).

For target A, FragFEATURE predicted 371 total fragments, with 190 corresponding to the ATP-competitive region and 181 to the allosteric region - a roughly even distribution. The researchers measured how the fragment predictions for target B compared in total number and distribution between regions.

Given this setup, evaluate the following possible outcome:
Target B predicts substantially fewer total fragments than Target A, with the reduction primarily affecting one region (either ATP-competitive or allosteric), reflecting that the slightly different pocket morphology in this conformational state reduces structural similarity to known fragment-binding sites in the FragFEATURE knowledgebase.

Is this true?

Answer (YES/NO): NO